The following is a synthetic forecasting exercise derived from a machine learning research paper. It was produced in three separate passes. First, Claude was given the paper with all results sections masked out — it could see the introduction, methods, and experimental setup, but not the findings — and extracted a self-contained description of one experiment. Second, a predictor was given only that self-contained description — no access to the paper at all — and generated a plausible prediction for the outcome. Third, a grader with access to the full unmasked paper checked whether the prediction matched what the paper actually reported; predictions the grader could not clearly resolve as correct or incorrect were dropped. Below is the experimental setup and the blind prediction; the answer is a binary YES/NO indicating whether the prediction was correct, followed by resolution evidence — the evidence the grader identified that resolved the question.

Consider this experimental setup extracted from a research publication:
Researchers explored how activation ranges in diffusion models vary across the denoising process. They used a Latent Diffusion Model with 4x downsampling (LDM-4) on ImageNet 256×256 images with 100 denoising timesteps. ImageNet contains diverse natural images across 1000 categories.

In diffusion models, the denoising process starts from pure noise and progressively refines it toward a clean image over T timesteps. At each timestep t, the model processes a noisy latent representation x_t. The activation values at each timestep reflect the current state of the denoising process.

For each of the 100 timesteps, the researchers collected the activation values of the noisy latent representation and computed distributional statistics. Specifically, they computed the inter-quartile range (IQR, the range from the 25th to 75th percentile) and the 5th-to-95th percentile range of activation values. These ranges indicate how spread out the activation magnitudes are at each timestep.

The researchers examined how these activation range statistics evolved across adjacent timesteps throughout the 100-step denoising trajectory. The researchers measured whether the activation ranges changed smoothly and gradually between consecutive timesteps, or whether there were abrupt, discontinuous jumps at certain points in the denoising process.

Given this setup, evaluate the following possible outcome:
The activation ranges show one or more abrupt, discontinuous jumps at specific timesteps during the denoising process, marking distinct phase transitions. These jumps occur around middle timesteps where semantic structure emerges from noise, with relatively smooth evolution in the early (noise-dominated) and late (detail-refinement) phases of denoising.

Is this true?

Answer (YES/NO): NO